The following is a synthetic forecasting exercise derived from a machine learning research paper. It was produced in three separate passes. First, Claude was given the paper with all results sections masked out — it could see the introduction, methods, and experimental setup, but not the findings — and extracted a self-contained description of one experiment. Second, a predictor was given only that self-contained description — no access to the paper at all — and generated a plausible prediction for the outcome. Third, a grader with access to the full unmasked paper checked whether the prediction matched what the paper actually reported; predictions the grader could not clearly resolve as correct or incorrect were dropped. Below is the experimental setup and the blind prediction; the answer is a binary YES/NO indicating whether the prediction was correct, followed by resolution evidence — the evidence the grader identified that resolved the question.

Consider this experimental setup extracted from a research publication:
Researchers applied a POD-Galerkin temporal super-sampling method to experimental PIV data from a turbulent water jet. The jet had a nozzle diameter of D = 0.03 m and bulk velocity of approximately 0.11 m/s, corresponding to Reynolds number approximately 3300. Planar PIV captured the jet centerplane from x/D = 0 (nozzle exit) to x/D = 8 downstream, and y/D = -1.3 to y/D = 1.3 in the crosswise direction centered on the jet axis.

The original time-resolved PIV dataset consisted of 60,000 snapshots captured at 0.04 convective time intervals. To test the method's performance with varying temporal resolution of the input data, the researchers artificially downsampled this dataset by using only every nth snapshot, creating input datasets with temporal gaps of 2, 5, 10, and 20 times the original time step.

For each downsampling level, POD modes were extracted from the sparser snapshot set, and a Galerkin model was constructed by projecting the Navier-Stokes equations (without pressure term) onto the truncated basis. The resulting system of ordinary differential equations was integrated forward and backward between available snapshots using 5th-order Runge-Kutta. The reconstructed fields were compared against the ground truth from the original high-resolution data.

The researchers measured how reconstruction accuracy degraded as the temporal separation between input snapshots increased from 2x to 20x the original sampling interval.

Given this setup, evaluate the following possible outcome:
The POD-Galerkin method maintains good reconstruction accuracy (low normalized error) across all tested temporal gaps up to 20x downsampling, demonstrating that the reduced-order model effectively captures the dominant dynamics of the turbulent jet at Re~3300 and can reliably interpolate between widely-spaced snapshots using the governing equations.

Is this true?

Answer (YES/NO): YES